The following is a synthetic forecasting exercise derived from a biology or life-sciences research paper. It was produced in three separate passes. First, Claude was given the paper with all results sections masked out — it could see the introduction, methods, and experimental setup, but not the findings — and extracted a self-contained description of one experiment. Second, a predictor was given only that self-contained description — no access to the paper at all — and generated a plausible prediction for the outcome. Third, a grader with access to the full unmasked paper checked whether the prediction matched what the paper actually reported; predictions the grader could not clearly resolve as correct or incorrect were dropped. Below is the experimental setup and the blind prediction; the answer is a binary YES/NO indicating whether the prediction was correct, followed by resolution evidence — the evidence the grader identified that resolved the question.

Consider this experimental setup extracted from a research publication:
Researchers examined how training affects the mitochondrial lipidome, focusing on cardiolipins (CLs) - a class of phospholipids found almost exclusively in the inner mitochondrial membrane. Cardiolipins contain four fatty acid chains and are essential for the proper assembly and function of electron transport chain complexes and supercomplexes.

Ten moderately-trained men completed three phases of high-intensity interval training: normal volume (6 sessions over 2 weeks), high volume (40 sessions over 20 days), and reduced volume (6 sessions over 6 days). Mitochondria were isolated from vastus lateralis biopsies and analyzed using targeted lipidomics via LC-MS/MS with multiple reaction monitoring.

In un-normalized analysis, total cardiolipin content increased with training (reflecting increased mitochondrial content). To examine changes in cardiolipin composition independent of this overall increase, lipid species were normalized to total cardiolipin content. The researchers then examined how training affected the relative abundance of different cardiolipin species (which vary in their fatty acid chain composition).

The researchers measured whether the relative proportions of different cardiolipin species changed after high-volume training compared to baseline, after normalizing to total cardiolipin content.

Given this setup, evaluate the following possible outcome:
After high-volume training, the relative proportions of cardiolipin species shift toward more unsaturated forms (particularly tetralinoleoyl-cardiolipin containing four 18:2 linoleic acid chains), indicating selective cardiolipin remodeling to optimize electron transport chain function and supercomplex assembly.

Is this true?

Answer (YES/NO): NO